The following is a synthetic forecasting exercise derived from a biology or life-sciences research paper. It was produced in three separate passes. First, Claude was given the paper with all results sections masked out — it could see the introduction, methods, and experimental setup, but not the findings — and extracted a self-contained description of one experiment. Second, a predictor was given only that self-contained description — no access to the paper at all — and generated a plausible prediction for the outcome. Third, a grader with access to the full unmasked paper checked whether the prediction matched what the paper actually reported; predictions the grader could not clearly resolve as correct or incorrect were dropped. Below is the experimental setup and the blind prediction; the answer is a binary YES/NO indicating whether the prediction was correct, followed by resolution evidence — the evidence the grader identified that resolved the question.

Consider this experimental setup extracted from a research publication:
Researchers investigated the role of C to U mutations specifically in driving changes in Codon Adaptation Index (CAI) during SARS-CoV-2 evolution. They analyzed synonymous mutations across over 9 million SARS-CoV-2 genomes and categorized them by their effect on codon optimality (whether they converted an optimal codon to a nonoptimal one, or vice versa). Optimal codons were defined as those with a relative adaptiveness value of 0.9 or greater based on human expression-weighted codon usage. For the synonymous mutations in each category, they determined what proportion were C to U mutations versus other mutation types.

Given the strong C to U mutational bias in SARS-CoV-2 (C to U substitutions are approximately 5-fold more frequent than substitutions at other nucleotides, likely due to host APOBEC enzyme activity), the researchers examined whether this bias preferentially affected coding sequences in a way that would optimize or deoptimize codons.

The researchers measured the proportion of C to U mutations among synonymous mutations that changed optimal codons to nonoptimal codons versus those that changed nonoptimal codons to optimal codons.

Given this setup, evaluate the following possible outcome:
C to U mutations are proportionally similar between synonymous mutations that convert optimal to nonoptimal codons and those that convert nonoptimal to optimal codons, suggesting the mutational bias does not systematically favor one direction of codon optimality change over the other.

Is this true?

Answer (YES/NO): NO